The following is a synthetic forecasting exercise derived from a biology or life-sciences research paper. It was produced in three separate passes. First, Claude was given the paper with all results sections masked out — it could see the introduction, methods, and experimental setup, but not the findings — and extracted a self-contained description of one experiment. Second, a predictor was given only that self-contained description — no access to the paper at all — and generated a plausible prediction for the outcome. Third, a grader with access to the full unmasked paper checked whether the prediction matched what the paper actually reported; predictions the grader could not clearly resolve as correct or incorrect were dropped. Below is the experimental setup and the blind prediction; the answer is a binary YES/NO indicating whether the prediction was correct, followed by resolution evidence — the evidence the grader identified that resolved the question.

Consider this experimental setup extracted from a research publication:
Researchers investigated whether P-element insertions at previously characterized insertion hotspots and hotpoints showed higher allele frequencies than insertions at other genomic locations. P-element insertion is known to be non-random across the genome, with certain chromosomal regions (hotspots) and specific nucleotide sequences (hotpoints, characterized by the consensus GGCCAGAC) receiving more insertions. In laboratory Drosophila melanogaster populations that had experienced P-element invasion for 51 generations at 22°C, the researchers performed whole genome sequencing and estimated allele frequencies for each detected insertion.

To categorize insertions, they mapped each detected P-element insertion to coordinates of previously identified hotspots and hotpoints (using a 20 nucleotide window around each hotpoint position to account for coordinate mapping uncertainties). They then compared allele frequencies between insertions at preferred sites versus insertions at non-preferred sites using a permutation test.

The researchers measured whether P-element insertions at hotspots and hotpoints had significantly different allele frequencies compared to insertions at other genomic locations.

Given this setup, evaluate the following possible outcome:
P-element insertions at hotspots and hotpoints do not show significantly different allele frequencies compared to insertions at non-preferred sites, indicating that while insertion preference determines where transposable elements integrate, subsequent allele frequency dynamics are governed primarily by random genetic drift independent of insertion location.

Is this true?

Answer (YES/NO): YES